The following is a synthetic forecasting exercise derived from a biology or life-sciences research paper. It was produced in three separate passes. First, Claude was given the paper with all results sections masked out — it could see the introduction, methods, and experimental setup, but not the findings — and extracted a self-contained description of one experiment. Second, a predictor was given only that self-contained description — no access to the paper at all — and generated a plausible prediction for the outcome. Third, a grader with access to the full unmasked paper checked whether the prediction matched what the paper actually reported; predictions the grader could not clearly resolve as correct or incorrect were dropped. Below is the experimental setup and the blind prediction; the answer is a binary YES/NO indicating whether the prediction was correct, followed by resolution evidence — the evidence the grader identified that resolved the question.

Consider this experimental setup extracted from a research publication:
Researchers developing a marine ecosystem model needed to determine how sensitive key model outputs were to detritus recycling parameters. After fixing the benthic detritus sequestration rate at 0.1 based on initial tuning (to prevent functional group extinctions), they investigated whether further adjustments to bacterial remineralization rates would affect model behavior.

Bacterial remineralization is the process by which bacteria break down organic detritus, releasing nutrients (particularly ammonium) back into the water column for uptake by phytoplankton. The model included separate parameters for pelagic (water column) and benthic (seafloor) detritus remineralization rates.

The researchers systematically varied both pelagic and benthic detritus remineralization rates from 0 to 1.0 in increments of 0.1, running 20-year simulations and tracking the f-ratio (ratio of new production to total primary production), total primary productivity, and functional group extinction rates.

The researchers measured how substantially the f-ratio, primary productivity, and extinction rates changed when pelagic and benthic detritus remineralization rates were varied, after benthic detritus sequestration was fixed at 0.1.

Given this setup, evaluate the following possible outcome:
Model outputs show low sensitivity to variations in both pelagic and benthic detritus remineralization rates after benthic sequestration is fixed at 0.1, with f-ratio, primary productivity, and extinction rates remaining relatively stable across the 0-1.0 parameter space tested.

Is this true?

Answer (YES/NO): YES